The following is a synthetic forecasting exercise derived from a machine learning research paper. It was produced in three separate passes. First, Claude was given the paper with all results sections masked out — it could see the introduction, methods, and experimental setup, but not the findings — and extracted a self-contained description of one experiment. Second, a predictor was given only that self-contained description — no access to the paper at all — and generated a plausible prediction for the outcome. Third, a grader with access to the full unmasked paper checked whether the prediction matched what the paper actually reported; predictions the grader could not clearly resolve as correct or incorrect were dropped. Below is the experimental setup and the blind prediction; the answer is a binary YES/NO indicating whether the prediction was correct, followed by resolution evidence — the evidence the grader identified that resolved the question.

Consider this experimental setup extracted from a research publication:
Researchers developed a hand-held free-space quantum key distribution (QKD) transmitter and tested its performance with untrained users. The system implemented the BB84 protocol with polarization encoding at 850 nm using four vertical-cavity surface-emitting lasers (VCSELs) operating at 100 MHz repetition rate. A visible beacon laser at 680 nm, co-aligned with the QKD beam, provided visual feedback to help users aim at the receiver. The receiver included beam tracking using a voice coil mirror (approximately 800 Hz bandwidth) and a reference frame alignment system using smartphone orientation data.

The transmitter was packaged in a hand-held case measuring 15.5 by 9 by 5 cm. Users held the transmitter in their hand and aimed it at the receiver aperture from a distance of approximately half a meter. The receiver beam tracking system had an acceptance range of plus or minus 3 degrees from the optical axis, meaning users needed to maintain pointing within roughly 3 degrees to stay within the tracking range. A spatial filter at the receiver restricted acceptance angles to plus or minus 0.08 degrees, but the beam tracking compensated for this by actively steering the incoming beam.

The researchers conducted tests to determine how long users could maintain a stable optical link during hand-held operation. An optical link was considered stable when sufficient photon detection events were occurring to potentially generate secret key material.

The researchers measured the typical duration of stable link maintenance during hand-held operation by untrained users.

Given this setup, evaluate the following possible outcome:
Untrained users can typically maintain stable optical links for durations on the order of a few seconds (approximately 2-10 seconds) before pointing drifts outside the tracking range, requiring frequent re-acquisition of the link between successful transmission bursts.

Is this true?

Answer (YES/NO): NO